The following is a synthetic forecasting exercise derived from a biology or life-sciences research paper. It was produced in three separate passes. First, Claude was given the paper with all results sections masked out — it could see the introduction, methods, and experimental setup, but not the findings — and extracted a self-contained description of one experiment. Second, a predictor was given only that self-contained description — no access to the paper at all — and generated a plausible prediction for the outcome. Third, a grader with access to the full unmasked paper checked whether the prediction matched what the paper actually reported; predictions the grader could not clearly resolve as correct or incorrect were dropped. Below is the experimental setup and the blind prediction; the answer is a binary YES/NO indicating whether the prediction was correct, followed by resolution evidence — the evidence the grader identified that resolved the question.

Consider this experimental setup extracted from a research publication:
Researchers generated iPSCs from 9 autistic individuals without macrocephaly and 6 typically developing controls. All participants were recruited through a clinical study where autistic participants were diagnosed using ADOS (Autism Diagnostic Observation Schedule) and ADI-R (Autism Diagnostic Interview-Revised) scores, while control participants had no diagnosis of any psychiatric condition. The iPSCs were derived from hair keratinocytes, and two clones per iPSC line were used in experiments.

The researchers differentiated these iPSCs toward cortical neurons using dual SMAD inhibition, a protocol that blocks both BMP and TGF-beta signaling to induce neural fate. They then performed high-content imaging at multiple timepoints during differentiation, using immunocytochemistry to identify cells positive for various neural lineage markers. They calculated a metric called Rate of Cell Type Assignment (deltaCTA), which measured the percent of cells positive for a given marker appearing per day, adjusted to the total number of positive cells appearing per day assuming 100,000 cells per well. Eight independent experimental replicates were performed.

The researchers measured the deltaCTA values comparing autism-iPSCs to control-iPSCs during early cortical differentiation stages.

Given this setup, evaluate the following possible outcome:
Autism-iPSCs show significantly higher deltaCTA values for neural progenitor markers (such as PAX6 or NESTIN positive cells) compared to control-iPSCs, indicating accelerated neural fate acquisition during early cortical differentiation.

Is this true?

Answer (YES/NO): NO